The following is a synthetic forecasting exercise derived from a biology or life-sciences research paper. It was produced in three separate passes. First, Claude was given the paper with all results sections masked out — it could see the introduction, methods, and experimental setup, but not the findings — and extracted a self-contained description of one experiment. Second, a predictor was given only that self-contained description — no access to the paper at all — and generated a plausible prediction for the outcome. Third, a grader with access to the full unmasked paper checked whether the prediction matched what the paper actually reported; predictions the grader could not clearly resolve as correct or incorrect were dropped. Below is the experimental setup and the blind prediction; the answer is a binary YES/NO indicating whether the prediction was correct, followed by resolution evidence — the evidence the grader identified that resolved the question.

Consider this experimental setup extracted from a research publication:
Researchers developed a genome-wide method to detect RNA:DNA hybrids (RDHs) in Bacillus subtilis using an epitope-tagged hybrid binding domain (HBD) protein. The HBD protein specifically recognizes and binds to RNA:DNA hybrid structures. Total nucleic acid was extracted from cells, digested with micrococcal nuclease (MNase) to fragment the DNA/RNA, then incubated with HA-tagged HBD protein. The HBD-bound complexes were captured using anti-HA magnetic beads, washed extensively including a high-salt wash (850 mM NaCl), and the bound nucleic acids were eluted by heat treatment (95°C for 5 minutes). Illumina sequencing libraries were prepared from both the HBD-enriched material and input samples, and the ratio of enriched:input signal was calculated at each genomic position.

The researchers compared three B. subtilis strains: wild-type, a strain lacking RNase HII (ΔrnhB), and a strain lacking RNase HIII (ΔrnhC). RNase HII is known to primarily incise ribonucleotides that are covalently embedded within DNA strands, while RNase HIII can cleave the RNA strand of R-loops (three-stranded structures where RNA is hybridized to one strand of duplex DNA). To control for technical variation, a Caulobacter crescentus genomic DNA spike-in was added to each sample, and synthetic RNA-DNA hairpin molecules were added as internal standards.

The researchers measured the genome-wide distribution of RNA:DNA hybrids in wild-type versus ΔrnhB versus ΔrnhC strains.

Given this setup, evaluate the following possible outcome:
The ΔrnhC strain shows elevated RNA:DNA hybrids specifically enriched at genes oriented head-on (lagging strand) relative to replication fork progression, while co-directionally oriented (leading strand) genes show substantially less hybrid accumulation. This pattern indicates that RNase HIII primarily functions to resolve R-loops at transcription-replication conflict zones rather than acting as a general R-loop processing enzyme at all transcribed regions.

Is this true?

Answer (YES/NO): NO